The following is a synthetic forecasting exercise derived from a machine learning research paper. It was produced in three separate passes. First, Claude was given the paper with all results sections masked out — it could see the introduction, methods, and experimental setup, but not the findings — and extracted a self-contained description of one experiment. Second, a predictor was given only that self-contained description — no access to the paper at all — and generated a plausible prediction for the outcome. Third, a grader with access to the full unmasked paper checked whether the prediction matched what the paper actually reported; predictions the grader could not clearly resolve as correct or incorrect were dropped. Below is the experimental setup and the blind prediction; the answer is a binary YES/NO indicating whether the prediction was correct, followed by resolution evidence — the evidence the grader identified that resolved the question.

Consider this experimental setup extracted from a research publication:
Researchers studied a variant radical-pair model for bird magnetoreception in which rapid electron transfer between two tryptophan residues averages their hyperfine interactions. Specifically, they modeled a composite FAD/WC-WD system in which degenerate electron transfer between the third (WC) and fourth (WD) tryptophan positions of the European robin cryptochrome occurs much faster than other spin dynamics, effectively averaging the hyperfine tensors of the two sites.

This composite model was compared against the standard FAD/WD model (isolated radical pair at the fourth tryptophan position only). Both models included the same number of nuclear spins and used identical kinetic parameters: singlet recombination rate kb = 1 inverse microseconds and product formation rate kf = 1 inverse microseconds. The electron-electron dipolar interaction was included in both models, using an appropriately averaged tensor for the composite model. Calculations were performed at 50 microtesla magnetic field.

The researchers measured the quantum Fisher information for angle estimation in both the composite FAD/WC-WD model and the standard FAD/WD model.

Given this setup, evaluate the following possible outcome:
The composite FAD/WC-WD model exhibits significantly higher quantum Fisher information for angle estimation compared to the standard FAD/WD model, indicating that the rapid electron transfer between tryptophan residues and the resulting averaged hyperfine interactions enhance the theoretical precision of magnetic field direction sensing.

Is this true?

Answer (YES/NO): NO